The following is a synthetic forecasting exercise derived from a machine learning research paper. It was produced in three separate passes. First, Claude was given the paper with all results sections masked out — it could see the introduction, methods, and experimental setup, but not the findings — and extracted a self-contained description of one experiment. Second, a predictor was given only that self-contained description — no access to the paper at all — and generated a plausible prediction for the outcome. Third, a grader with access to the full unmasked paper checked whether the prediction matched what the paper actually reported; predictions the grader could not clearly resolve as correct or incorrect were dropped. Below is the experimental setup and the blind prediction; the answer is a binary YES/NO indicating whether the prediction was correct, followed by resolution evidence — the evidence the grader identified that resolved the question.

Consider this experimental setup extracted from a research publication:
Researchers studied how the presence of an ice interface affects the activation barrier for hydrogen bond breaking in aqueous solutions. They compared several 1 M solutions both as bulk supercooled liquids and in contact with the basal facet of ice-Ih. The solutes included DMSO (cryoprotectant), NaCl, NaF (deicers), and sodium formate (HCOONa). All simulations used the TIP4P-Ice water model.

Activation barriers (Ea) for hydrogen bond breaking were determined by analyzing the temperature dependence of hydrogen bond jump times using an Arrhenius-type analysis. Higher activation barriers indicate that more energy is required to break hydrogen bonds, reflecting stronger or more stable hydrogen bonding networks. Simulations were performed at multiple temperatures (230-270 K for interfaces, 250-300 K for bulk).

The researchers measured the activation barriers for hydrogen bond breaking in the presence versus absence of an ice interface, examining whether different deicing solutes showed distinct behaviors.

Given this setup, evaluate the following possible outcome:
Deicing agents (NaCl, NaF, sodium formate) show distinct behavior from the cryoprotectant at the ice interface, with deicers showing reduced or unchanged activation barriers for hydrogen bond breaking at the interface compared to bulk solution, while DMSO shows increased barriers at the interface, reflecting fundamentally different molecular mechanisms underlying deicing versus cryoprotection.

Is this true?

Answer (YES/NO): NO